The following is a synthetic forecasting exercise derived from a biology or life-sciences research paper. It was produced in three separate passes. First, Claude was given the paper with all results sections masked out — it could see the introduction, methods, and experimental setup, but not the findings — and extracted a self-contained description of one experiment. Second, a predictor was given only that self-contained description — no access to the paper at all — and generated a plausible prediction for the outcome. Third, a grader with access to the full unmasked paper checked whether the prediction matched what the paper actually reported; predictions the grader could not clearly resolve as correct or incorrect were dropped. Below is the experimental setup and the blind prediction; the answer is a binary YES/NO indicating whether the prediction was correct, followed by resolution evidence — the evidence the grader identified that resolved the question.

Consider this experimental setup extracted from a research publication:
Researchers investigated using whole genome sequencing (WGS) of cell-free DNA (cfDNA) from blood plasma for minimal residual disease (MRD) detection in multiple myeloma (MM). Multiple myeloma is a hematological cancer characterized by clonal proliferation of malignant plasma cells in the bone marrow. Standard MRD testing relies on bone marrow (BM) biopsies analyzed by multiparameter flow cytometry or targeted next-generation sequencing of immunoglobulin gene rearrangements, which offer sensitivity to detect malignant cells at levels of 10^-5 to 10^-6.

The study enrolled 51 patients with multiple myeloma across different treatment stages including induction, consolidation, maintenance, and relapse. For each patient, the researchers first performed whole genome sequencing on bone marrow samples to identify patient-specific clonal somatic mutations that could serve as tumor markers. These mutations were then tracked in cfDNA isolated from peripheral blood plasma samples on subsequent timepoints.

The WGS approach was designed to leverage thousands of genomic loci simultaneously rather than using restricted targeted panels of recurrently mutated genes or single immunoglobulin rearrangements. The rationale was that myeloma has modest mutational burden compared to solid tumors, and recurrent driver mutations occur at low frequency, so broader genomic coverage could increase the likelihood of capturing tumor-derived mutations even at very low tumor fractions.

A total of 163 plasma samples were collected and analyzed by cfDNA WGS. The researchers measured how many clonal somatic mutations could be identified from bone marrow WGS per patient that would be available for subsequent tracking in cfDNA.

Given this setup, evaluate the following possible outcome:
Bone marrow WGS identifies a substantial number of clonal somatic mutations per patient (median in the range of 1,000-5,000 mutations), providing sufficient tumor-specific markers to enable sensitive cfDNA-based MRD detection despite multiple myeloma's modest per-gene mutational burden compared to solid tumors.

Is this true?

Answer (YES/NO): YES